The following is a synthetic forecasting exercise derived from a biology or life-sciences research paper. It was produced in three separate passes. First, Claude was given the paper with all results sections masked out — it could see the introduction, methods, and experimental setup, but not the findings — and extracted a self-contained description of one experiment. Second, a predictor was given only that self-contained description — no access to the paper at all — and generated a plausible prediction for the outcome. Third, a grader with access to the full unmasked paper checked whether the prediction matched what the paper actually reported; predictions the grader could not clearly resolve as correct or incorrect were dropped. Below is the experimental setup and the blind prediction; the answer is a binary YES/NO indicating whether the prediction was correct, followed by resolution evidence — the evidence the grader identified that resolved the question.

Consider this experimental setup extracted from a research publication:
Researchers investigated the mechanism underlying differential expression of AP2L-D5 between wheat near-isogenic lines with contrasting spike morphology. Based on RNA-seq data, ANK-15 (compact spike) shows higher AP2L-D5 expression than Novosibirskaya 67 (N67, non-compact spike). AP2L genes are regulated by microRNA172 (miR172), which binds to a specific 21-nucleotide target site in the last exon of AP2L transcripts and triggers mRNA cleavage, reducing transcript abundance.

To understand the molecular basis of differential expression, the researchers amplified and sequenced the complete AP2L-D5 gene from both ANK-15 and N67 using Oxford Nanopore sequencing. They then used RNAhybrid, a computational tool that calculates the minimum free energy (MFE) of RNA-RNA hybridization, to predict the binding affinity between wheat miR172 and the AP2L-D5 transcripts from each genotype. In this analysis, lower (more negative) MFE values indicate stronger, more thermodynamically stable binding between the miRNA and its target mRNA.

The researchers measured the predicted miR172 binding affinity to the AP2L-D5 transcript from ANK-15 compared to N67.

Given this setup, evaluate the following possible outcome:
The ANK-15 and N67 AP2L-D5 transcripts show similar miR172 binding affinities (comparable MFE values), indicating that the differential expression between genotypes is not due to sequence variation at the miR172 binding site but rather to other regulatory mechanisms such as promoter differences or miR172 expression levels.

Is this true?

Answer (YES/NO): NO